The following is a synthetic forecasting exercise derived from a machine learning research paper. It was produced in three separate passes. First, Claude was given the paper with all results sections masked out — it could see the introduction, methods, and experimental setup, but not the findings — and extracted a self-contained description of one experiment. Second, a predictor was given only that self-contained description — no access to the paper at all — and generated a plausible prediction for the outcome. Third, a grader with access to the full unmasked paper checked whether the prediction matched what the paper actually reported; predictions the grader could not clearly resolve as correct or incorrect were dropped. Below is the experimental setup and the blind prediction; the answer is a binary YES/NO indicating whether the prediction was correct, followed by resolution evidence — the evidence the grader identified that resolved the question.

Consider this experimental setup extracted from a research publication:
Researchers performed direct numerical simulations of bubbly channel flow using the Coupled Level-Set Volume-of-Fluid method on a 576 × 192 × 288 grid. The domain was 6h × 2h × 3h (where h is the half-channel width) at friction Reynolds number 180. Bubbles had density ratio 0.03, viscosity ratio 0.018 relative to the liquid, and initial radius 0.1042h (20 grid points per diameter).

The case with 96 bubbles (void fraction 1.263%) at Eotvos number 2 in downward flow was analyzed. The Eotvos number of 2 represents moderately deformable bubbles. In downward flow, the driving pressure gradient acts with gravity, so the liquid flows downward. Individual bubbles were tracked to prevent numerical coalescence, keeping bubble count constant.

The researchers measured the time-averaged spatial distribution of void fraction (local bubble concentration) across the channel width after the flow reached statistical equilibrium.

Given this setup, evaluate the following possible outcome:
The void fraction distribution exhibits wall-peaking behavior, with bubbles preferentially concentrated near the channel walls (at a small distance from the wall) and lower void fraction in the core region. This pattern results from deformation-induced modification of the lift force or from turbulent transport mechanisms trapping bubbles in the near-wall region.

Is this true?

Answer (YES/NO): NO